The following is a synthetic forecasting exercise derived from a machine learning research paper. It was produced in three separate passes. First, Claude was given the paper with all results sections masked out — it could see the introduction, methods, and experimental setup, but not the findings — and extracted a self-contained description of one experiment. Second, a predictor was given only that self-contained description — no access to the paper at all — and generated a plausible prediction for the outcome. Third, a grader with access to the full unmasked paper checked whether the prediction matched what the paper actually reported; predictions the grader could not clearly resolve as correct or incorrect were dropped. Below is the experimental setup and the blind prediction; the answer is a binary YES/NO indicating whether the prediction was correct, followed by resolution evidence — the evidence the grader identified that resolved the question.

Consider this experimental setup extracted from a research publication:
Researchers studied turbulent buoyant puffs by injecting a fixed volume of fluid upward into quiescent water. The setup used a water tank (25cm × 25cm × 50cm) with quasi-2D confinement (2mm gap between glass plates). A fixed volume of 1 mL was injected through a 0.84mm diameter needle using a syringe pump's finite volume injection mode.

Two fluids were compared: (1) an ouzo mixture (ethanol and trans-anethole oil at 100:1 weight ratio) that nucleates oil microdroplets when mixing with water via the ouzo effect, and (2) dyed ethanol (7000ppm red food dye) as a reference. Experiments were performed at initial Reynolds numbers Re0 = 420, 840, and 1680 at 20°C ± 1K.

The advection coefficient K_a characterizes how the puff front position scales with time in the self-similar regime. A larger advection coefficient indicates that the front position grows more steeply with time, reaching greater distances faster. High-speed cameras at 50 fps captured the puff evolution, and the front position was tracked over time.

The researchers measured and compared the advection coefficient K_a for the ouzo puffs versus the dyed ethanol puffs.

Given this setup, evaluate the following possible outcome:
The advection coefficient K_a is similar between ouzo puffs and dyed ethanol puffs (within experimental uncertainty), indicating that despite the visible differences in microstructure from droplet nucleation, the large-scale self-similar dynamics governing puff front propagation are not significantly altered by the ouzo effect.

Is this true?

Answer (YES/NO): NO